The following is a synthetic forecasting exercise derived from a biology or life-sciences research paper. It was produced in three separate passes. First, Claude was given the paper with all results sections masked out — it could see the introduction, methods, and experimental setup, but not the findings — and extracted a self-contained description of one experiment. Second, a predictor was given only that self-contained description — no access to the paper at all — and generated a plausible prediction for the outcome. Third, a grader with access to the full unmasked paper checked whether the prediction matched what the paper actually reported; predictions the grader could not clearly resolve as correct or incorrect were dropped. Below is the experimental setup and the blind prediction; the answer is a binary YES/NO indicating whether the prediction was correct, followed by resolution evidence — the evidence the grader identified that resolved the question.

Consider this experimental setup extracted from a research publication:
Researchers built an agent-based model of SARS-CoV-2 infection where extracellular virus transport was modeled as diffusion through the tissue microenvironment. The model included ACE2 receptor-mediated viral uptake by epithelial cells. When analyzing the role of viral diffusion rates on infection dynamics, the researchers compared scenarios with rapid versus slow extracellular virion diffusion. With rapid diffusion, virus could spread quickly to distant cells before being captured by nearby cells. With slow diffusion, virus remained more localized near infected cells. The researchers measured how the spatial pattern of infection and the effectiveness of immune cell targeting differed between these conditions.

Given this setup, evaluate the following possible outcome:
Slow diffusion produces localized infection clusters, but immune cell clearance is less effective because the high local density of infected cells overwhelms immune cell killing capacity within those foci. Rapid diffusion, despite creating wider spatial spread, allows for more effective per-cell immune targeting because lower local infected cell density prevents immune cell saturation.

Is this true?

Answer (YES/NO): NO